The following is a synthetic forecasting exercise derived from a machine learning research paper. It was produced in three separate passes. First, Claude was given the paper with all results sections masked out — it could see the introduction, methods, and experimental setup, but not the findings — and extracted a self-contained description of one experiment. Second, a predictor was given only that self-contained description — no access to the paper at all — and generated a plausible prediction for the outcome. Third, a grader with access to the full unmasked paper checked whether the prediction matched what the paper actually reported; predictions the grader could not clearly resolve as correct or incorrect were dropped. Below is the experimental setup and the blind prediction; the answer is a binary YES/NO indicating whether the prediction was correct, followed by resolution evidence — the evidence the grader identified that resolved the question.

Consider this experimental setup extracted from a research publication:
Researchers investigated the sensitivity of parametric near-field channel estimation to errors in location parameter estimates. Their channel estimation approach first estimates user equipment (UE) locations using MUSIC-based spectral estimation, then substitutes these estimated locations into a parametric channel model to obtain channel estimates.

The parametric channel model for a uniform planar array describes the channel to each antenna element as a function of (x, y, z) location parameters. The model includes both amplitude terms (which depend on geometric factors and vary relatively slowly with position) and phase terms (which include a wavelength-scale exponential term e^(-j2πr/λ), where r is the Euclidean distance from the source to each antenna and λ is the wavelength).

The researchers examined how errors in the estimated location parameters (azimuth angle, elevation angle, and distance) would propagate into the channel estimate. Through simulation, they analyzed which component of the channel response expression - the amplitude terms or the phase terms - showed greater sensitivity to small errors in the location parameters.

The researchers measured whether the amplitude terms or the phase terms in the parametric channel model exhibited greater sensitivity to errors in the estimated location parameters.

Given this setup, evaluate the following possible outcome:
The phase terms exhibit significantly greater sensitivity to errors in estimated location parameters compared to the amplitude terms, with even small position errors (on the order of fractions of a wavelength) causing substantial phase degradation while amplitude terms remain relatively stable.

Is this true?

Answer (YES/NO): YES